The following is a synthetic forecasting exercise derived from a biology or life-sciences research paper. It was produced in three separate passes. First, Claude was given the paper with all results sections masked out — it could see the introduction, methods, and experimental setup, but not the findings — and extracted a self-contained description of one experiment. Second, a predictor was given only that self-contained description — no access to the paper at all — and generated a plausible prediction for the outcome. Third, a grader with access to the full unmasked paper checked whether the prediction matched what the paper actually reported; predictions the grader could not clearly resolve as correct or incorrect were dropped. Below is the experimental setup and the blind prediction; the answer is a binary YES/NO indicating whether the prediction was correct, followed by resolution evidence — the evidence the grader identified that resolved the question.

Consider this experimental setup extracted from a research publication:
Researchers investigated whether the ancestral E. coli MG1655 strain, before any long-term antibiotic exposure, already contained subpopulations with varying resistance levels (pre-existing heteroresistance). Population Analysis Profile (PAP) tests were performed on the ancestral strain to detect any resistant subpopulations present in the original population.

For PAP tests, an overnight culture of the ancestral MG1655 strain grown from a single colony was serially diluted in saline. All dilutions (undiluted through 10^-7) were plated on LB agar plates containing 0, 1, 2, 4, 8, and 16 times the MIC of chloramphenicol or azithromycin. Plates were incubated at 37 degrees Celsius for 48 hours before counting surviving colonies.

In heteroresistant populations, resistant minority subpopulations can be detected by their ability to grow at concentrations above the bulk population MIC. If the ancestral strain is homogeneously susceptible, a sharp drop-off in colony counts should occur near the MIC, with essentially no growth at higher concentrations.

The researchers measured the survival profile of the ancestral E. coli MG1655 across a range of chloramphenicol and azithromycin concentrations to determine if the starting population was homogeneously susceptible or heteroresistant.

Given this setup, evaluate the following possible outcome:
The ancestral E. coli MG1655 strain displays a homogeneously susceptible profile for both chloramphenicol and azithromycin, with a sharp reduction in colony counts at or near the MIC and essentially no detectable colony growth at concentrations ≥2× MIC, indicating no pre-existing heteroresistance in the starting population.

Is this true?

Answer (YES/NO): YES